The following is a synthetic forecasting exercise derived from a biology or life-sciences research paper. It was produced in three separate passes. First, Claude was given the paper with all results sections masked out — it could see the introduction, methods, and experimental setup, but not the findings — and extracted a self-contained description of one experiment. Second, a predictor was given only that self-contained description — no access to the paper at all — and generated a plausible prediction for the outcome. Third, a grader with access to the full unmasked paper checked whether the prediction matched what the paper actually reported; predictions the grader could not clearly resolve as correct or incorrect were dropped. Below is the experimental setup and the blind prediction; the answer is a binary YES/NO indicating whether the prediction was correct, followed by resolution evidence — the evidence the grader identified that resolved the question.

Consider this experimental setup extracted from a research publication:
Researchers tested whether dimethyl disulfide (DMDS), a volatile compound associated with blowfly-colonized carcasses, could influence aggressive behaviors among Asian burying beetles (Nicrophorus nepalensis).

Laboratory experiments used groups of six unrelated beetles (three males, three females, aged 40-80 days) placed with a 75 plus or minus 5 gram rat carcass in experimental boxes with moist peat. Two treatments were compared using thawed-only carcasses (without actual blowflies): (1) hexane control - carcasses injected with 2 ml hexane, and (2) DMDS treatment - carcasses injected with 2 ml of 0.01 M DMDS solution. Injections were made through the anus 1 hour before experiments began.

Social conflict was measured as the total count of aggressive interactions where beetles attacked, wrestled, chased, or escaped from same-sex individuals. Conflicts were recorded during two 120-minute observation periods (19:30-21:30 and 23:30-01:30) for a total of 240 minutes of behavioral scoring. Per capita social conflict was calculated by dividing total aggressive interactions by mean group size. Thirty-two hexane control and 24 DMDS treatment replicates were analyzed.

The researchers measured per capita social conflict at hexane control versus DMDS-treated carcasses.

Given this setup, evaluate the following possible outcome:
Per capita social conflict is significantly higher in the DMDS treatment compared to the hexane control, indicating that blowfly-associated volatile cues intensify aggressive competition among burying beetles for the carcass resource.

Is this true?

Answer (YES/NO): NO